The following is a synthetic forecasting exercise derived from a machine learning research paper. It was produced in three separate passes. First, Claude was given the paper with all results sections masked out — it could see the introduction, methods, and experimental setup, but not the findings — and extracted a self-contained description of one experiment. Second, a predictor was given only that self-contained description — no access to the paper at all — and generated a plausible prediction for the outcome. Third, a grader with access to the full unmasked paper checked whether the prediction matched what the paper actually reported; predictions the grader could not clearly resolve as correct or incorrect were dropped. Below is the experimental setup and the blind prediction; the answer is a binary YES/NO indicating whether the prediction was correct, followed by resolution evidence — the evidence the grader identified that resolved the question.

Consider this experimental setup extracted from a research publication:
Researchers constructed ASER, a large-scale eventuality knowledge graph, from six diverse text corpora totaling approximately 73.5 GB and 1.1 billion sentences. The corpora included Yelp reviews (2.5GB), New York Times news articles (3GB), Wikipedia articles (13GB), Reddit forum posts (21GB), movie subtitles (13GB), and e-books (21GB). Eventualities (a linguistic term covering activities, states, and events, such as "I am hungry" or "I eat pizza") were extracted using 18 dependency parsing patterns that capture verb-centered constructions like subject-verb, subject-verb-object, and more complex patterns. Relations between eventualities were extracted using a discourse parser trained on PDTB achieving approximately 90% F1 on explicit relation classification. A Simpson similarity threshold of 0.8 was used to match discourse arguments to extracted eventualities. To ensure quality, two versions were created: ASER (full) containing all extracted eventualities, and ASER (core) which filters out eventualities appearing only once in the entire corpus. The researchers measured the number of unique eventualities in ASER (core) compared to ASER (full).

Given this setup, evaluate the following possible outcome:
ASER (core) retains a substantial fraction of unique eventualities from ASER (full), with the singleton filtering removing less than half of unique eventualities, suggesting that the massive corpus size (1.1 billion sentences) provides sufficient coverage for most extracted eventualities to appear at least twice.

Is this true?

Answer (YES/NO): NO